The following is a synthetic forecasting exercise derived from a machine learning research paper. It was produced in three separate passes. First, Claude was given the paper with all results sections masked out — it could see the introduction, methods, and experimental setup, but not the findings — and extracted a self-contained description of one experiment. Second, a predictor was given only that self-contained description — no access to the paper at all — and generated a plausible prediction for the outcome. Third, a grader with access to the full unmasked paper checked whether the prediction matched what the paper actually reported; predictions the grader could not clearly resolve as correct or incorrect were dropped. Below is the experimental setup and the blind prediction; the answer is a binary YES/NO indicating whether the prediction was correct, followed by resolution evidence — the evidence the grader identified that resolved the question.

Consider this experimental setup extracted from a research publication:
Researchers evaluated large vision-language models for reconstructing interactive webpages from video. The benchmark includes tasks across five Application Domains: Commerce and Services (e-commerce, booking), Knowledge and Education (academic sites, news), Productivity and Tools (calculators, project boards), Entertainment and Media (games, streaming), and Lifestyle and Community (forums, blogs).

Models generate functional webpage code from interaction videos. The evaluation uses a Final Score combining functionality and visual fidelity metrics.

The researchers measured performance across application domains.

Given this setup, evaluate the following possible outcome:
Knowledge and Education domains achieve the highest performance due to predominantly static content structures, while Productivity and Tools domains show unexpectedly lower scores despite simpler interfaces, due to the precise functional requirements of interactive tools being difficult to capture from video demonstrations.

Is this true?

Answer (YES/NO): NO